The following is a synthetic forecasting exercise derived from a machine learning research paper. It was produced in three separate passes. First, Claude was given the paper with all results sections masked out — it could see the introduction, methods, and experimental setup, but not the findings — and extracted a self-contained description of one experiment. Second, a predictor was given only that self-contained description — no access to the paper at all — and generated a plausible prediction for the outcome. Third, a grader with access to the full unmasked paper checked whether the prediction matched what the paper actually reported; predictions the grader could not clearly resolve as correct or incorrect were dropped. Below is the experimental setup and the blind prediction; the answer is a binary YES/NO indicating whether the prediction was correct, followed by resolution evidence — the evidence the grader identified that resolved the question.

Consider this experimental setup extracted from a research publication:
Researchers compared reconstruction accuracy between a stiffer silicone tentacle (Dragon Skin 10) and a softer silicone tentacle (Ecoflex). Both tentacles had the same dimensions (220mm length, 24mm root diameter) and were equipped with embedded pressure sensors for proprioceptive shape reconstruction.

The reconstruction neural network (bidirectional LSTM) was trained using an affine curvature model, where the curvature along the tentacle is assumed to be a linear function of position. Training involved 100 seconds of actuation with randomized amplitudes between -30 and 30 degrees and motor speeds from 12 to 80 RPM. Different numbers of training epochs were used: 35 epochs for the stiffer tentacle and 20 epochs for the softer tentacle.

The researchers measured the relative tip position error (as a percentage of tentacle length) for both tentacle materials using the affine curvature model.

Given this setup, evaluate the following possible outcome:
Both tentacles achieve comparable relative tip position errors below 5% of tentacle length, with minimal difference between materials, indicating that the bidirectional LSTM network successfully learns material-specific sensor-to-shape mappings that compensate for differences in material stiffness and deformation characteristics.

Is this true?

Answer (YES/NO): NO